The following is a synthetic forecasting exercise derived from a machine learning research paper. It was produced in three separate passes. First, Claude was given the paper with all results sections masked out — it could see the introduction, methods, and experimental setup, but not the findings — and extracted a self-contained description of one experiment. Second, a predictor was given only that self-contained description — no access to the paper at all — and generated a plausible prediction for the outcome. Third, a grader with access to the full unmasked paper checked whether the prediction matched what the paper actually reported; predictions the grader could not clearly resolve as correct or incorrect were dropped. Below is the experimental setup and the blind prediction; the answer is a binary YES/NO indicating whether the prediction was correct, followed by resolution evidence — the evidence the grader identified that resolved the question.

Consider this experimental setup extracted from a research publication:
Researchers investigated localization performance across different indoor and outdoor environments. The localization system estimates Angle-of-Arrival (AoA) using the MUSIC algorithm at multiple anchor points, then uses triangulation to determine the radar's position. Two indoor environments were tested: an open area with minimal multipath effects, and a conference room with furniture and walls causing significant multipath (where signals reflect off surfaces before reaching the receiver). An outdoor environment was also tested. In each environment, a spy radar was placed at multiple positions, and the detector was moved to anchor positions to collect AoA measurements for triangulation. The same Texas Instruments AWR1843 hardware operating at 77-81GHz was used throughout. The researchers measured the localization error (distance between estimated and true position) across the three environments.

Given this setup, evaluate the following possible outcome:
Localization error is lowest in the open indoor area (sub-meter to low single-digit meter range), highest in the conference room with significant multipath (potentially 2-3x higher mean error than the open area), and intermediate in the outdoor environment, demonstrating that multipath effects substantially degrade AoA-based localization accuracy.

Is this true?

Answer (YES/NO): NO